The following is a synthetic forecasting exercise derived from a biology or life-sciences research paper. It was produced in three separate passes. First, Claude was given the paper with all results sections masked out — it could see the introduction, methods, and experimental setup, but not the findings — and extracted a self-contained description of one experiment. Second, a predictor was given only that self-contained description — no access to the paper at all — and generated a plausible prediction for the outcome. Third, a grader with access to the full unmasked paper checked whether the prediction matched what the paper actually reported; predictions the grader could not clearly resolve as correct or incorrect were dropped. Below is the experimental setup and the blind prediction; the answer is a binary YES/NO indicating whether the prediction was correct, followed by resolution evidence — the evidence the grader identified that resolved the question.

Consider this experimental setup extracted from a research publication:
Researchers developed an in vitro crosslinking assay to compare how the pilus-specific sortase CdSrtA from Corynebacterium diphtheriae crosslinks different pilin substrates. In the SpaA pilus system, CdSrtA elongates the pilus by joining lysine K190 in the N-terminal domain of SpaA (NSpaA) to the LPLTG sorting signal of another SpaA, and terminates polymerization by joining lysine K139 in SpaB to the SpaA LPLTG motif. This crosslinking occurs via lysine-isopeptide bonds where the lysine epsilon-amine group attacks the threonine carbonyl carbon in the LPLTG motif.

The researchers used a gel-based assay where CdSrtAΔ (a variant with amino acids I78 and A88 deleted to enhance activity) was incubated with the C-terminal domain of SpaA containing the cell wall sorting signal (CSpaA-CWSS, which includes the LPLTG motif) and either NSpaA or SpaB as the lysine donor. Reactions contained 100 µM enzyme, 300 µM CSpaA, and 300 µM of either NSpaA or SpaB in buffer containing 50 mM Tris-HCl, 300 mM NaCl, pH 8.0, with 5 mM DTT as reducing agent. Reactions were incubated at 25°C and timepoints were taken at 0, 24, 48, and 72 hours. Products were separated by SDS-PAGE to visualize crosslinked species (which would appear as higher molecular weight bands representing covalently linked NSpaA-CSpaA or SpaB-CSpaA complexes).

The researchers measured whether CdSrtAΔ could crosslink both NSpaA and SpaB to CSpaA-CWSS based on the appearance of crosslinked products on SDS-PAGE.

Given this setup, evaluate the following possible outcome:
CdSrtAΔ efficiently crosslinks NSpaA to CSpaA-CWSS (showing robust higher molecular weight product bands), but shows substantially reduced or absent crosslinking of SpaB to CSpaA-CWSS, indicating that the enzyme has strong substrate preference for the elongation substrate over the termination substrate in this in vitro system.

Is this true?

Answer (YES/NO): NO